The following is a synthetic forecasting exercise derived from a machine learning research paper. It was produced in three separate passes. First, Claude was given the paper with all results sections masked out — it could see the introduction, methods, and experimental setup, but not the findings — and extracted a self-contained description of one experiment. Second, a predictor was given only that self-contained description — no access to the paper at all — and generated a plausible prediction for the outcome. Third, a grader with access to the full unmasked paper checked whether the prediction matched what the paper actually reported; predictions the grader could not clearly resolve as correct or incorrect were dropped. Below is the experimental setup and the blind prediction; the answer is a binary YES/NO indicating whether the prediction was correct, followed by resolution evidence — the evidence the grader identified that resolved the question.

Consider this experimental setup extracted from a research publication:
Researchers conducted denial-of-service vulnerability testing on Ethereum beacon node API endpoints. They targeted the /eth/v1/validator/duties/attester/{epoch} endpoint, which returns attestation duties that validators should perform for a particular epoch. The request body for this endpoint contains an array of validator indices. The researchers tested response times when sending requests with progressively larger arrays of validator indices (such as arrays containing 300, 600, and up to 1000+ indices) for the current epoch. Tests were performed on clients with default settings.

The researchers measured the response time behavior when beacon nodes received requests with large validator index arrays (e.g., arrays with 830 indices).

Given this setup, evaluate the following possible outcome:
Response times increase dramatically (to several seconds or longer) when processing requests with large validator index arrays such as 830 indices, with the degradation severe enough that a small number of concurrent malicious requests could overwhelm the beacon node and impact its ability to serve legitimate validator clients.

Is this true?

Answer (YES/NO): YES